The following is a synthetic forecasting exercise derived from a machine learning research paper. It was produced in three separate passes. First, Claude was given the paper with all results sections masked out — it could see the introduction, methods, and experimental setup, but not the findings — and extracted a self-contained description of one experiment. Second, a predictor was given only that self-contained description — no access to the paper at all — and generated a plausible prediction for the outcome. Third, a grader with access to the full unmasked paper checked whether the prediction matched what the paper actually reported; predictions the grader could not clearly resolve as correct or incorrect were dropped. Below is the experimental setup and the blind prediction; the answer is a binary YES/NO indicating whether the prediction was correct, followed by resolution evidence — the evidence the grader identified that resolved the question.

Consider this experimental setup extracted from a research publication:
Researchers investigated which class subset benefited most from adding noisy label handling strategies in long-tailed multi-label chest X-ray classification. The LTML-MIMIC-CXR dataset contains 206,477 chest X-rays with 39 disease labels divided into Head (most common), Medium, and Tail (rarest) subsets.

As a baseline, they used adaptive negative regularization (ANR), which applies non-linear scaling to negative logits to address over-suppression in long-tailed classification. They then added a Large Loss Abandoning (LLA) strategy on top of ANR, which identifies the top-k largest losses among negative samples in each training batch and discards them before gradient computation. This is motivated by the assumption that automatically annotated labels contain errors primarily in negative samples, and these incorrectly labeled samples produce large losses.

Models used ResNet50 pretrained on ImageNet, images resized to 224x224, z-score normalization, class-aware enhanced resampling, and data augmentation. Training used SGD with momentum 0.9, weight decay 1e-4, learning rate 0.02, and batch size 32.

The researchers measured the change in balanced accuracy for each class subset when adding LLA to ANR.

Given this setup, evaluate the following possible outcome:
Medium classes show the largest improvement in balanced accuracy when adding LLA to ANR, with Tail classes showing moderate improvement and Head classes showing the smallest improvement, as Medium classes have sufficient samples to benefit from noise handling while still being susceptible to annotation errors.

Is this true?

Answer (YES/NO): YES